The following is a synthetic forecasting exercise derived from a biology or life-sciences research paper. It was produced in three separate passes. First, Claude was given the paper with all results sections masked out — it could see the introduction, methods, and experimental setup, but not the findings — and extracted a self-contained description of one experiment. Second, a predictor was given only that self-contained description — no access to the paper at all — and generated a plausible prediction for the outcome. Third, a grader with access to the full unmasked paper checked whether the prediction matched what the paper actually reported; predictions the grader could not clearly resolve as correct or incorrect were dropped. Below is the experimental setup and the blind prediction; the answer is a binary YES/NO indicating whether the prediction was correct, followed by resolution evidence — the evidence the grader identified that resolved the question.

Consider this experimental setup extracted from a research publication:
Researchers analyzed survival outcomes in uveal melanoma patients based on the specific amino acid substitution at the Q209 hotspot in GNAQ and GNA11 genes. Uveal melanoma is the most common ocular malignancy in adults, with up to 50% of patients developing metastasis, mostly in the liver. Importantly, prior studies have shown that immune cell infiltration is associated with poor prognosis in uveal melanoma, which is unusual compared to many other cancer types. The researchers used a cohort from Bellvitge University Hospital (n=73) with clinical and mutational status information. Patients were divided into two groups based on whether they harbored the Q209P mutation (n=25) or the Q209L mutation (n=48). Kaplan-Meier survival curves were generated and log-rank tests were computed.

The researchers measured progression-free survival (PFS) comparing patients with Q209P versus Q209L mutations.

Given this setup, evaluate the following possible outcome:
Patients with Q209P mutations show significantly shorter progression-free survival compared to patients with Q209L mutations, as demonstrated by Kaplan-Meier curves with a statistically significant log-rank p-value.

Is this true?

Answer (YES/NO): YES